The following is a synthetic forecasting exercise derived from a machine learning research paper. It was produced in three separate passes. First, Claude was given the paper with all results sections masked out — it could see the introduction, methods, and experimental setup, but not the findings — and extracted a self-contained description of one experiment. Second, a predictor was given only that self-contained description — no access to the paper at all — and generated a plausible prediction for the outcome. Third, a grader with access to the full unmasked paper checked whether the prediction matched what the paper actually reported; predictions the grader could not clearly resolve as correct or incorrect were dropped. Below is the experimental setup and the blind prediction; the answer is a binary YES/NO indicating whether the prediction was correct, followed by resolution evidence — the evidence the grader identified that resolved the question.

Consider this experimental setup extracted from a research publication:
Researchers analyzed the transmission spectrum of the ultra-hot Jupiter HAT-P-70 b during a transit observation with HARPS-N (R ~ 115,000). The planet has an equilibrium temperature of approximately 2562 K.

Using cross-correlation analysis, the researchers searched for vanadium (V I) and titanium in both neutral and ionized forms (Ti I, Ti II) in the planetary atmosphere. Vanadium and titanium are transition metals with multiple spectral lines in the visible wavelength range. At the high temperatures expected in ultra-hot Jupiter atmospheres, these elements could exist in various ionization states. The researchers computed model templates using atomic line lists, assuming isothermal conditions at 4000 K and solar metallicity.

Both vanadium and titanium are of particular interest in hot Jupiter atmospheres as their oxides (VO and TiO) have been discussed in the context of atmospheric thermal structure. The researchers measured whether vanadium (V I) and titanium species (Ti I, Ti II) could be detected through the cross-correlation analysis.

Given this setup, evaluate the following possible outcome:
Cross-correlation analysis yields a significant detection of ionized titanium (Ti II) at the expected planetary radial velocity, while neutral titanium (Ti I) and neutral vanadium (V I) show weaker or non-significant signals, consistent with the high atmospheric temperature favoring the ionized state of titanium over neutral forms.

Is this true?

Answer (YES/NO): NO